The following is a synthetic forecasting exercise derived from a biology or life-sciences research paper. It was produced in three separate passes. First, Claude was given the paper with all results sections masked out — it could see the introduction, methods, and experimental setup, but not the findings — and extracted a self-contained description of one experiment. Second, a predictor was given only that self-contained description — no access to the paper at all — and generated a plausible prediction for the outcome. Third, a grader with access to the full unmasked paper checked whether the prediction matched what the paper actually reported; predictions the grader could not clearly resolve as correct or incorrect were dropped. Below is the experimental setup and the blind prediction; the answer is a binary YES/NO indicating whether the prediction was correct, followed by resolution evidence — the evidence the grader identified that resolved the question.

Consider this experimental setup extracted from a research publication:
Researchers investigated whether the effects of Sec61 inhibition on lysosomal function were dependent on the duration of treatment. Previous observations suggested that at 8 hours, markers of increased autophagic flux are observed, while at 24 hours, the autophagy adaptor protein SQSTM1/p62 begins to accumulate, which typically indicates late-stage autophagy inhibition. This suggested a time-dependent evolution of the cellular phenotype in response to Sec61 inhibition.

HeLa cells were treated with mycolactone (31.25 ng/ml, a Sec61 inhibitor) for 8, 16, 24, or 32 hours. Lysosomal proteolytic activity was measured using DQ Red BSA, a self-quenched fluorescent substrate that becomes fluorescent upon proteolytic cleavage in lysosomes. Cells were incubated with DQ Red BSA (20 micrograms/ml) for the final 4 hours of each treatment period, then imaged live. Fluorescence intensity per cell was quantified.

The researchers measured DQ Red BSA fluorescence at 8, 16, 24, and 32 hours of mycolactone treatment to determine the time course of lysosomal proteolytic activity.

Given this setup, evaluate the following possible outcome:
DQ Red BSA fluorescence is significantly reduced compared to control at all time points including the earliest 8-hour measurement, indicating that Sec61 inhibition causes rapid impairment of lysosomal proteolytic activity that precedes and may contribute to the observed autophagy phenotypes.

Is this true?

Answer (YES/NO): YES